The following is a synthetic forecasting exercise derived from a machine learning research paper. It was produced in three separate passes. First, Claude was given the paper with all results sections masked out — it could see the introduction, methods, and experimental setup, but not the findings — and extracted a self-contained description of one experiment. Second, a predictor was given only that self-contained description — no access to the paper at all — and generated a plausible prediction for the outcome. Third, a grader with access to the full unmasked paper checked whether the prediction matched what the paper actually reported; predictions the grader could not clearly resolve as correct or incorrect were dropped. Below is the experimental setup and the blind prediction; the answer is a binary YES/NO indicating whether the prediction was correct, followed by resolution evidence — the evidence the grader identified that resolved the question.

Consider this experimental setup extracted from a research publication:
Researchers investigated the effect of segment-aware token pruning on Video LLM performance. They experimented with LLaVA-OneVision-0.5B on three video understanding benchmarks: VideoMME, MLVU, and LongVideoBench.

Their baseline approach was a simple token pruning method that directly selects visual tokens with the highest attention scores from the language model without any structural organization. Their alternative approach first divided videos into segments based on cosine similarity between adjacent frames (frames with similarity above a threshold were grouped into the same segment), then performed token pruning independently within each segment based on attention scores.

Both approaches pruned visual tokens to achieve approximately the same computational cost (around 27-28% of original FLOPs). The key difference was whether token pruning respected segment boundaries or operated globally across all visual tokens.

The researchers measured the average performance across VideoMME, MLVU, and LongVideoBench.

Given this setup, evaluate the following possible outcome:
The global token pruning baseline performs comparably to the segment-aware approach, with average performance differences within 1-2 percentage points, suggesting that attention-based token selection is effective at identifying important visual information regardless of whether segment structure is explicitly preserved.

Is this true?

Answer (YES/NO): YES